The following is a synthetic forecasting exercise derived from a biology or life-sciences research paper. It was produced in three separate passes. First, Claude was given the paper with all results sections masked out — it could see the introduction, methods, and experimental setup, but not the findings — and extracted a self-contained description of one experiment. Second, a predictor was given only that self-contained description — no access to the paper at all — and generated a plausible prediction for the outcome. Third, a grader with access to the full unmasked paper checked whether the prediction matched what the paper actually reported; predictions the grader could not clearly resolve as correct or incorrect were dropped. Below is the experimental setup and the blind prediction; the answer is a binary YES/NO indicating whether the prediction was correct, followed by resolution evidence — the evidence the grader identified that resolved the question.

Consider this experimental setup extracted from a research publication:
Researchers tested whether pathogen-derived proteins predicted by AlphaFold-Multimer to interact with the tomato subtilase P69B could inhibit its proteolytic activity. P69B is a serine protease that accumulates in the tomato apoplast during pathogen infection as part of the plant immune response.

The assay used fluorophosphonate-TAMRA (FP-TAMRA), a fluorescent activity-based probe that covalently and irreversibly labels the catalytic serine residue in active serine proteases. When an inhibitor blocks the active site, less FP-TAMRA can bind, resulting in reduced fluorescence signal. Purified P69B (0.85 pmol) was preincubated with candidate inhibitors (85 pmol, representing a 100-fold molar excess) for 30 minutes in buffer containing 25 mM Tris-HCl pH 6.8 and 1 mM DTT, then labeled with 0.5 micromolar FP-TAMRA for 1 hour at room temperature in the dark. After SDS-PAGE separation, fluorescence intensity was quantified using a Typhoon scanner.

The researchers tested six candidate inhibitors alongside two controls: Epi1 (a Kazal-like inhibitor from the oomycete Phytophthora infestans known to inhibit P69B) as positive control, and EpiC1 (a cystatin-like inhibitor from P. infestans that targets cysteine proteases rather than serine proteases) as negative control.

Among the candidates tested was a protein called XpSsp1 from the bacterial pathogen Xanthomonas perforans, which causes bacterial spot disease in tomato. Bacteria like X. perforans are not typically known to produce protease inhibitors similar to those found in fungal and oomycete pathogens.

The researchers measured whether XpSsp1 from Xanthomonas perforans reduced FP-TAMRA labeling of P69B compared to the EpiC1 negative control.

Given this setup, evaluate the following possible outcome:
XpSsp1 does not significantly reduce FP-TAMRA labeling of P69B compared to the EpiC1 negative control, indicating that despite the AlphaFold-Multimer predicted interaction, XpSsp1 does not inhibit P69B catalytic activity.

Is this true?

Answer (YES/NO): NO